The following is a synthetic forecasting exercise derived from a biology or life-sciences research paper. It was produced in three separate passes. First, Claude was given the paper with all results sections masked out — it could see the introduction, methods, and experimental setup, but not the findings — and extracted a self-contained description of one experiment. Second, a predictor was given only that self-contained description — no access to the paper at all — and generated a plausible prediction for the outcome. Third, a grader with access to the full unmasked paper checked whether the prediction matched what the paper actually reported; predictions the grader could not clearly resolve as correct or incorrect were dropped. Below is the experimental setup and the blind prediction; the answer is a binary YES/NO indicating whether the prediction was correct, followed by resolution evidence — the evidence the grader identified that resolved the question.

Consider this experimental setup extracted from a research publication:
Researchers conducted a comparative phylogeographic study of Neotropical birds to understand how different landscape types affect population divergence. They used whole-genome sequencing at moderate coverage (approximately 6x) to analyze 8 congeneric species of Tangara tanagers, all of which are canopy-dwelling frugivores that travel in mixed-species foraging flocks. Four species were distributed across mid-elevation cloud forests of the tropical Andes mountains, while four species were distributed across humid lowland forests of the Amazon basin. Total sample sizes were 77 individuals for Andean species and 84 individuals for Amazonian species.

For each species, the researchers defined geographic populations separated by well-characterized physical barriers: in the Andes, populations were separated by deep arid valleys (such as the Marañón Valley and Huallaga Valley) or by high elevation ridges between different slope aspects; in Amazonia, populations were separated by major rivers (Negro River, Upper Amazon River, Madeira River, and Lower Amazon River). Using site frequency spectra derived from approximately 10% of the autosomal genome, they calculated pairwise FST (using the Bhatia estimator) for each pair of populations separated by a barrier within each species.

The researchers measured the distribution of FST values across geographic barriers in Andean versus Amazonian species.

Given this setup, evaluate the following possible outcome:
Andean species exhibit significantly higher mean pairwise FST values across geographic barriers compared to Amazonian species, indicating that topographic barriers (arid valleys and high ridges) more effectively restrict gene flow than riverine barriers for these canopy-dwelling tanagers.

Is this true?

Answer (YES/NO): YES